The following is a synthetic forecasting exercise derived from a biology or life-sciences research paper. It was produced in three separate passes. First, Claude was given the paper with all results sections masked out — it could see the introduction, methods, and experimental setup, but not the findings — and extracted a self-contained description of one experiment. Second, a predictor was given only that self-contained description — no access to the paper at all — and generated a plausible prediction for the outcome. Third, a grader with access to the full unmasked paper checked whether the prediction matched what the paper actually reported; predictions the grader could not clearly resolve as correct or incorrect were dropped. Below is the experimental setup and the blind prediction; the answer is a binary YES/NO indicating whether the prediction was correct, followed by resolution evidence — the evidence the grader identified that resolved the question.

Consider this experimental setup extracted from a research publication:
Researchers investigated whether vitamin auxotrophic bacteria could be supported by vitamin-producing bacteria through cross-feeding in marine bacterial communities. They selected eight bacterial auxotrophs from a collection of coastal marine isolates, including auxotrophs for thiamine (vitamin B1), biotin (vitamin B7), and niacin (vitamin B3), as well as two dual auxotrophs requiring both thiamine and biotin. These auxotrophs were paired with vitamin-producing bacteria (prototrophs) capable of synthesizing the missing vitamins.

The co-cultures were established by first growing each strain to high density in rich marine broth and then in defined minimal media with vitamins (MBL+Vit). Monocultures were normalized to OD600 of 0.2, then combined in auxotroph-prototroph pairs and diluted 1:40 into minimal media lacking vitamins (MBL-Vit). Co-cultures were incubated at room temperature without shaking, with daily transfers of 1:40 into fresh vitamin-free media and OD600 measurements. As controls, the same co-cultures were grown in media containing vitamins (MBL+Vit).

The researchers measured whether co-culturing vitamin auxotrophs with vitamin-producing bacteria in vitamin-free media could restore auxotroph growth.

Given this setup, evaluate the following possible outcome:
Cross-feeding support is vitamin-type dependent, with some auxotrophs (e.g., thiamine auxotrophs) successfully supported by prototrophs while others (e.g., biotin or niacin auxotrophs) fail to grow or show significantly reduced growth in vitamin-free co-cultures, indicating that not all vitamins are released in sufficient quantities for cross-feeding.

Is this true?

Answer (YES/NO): NO